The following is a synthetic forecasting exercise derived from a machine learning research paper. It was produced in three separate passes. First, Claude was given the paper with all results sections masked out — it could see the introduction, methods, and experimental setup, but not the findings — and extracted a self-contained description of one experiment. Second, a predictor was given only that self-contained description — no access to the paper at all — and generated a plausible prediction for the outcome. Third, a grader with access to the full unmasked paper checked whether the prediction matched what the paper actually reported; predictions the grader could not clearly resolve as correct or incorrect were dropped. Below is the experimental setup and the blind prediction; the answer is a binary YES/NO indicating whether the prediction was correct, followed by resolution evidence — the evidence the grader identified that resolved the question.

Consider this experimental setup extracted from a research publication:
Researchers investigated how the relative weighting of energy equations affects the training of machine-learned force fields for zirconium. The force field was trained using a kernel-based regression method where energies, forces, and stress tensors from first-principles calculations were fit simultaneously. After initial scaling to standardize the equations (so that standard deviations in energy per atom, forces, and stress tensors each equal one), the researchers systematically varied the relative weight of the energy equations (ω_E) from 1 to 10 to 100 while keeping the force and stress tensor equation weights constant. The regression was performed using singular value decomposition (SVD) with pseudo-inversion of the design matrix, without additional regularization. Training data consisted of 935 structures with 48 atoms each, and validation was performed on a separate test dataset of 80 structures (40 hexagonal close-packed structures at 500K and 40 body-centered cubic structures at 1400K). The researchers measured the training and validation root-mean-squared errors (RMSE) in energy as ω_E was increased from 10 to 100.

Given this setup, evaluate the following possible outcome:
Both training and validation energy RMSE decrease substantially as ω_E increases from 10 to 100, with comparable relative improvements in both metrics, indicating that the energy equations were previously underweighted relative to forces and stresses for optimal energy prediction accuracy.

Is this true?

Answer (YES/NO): NO